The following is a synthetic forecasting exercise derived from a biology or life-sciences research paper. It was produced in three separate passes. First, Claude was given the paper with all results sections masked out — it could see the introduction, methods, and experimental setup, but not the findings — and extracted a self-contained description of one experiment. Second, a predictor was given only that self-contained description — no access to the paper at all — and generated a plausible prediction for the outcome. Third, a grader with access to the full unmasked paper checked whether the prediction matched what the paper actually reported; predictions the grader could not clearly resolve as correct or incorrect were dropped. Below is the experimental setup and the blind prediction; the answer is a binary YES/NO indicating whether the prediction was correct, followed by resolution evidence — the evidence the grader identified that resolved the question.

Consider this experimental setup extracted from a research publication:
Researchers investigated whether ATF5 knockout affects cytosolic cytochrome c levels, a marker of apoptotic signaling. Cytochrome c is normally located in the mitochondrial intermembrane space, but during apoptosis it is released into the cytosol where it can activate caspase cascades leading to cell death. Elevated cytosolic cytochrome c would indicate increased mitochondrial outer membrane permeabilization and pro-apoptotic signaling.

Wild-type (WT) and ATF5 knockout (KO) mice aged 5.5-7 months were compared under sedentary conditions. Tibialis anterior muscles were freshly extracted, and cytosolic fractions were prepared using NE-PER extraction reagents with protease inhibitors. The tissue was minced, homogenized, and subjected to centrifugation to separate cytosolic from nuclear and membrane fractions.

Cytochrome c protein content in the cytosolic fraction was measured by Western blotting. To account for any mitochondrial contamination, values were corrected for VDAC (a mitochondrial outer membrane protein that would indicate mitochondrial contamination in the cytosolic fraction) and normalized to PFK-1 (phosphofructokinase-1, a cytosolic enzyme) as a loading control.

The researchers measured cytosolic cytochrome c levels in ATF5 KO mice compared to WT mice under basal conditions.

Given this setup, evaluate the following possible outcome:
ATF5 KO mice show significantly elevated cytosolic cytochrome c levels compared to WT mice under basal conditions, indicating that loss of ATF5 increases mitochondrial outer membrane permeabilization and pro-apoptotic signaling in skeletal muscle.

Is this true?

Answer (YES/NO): YES